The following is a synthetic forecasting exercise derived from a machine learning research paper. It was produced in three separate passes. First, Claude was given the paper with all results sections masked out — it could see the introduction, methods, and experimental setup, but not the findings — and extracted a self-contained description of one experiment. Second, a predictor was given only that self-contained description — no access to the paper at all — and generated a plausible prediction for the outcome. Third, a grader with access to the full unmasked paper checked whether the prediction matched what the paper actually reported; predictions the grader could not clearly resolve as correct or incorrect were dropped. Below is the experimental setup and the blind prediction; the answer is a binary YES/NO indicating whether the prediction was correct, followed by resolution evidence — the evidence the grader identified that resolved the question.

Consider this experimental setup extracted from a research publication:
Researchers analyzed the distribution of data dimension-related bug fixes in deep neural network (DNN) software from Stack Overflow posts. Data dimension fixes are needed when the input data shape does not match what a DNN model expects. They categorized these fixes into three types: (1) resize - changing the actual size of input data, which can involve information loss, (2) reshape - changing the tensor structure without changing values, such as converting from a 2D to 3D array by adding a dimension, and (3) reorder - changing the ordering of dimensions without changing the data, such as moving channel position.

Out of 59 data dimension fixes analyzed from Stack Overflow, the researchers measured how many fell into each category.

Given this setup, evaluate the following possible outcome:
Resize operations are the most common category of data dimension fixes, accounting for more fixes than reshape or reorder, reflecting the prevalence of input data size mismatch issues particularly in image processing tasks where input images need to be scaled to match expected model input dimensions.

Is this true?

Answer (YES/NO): NO